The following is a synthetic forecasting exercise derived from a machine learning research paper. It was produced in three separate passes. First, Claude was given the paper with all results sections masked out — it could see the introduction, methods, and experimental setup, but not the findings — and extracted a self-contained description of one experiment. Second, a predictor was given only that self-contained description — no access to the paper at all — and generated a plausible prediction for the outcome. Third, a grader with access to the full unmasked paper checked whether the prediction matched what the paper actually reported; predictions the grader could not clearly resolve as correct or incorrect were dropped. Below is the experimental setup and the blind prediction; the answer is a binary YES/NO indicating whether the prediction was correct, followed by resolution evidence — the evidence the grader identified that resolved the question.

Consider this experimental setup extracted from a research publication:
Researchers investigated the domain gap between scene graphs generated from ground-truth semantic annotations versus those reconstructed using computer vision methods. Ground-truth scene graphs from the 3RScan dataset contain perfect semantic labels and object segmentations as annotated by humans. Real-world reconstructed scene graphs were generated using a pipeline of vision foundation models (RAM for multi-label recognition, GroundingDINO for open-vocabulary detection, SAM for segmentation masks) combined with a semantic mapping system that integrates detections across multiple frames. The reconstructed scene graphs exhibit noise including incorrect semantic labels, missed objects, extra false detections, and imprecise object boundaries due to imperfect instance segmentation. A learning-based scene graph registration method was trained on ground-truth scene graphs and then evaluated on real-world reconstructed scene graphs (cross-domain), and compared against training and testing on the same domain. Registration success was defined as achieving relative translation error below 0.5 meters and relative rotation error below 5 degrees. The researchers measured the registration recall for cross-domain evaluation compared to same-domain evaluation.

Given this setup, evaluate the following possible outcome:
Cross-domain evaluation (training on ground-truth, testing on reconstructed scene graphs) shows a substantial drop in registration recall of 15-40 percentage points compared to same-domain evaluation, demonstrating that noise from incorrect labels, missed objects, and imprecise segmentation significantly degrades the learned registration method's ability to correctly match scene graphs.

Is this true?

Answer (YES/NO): YES